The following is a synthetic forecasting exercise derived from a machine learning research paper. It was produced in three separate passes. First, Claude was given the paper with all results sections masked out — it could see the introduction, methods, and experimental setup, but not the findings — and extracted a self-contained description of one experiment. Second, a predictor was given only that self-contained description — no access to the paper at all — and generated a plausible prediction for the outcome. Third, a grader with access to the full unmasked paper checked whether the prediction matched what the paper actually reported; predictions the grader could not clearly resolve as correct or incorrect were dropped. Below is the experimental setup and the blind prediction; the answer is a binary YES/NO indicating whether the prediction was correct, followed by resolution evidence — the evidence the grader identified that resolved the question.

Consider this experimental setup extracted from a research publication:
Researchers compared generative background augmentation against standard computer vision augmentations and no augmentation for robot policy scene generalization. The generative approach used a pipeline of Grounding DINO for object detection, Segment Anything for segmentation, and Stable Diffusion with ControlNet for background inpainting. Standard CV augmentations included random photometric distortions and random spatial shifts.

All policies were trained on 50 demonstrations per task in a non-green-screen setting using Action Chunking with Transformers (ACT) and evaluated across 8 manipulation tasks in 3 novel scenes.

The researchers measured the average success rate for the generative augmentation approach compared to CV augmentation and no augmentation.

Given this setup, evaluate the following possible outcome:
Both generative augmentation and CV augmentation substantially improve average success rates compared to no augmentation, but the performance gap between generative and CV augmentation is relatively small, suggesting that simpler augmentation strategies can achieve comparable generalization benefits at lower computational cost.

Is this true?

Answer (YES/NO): YES